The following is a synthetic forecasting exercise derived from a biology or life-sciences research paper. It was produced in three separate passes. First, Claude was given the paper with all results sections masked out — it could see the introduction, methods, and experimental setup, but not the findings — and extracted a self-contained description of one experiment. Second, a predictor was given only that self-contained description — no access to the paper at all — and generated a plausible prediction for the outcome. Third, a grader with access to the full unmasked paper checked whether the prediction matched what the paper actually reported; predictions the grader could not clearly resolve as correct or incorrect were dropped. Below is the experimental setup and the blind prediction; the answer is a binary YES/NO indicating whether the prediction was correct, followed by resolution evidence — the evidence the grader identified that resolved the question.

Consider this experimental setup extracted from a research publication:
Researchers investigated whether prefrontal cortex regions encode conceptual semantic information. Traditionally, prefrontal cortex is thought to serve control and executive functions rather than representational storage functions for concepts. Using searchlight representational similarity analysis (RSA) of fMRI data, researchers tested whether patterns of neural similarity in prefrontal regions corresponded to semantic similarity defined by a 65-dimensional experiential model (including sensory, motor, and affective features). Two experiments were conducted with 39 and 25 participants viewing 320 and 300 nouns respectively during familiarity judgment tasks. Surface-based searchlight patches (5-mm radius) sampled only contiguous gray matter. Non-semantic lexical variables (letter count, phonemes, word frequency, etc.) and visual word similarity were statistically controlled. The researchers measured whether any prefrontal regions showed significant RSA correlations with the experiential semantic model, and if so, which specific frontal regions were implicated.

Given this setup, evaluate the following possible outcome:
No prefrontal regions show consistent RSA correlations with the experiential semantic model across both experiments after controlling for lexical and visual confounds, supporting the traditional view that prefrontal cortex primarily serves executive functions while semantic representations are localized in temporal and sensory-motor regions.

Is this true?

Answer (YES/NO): NO